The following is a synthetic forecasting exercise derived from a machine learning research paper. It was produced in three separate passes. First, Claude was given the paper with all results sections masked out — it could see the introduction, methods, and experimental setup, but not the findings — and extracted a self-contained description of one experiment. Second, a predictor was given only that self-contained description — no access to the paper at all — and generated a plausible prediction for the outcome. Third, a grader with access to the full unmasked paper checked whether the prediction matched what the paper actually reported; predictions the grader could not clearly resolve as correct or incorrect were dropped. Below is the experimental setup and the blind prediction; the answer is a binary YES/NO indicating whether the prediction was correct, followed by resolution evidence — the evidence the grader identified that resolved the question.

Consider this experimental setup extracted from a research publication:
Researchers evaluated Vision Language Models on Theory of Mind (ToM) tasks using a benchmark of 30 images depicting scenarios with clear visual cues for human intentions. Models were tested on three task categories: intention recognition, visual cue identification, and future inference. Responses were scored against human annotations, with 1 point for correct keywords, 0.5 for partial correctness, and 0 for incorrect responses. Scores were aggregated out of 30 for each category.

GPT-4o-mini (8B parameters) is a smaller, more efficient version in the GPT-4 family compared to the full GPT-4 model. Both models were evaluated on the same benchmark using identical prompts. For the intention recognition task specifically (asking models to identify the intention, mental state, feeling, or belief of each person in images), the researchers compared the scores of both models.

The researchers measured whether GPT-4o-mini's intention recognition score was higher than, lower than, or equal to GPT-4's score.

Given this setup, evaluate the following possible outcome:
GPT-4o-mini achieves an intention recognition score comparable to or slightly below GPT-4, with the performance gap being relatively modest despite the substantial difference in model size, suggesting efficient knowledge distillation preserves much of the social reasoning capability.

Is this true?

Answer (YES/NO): NO